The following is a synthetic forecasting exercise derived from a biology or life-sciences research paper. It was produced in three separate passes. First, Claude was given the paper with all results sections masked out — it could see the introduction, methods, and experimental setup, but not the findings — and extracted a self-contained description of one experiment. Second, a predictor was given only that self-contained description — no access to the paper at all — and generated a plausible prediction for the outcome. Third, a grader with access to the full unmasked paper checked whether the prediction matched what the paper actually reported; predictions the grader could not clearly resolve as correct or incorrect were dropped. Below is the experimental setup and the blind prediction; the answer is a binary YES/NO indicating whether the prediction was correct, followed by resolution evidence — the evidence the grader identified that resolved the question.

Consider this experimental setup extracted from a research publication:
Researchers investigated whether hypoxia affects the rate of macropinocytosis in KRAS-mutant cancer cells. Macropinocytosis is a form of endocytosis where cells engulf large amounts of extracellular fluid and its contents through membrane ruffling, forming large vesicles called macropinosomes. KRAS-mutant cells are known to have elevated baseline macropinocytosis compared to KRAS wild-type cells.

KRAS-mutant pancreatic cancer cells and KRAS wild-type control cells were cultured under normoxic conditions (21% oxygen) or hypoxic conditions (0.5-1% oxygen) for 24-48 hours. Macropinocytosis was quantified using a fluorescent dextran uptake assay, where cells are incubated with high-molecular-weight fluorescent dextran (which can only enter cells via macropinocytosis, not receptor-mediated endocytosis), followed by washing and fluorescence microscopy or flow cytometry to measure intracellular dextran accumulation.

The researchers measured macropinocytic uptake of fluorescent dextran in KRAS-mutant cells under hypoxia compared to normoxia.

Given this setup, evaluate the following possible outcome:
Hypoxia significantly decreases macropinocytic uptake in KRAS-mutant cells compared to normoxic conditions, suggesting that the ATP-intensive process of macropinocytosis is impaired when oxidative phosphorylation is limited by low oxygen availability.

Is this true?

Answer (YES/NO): NO